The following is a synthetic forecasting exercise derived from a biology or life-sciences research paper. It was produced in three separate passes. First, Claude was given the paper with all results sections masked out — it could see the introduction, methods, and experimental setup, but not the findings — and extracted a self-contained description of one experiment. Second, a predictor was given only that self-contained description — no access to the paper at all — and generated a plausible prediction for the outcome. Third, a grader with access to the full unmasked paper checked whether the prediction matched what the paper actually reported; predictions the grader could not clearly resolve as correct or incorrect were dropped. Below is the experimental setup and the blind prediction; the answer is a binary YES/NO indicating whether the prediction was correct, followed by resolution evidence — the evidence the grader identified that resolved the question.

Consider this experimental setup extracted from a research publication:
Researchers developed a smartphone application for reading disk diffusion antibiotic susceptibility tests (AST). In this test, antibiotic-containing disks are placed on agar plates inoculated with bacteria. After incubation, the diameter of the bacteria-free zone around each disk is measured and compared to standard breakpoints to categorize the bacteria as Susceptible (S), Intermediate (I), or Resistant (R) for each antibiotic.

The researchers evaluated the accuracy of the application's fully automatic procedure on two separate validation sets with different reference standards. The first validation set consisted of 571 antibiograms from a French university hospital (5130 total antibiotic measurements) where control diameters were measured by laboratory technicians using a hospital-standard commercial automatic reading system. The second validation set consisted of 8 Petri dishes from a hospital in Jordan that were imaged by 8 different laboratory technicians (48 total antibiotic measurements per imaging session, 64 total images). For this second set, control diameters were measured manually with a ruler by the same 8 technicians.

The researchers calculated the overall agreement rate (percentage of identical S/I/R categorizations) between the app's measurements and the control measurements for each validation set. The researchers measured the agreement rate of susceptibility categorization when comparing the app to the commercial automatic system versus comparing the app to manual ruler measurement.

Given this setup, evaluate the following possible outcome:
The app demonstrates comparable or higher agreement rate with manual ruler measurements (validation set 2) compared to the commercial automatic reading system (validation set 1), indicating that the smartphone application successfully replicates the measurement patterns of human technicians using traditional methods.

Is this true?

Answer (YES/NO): YES